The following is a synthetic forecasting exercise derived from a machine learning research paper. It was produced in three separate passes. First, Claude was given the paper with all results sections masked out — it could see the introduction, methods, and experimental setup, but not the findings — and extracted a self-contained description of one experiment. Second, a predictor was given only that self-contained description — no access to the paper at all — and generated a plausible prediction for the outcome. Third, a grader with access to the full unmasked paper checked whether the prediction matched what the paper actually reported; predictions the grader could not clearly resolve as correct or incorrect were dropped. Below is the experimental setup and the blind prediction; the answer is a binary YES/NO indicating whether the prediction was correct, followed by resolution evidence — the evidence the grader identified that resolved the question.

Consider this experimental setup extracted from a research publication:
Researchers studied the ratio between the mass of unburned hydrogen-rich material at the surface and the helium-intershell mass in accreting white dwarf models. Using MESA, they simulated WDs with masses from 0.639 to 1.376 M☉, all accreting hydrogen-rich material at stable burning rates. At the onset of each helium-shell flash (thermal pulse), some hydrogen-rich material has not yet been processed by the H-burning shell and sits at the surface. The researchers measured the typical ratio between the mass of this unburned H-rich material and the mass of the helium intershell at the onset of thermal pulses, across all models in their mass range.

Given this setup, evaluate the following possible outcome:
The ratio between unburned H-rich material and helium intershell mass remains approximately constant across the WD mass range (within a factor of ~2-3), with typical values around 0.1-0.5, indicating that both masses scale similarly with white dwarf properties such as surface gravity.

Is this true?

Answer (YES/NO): NO